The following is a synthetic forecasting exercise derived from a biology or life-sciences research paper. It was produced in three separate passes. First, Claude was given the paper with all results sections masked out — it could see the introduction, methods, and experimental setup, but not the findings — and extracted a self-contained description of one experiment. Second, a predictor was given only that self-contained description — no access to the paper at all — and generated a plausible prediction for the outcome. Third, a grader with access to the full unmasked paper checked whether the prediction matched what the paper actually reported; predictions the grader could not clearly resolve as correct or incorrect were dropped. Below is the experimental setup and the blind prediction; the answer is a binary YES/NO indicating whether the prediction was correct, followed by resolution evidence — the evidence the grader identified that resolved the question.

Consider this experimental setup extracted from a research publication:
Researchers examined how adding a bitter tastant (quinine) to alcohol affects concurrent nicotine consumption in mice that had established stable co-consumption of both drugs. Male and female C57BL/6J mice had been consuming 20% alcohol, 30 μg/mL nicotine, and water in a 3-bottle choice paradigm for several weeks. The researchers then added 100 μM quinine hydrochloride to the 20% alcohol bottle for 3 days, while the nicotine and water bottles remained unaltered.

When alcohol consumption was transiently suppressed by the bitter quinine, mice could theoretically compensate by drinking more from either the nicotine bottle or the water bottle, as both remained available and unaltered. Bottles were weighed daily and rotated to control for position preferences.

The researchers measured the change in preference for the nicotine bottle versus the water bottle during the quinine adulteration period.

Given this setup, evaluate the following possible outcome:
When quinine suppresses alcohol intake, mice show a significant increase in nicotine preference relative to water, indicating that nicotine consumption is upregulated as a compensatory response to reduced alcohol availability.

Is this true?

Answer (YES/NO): YES